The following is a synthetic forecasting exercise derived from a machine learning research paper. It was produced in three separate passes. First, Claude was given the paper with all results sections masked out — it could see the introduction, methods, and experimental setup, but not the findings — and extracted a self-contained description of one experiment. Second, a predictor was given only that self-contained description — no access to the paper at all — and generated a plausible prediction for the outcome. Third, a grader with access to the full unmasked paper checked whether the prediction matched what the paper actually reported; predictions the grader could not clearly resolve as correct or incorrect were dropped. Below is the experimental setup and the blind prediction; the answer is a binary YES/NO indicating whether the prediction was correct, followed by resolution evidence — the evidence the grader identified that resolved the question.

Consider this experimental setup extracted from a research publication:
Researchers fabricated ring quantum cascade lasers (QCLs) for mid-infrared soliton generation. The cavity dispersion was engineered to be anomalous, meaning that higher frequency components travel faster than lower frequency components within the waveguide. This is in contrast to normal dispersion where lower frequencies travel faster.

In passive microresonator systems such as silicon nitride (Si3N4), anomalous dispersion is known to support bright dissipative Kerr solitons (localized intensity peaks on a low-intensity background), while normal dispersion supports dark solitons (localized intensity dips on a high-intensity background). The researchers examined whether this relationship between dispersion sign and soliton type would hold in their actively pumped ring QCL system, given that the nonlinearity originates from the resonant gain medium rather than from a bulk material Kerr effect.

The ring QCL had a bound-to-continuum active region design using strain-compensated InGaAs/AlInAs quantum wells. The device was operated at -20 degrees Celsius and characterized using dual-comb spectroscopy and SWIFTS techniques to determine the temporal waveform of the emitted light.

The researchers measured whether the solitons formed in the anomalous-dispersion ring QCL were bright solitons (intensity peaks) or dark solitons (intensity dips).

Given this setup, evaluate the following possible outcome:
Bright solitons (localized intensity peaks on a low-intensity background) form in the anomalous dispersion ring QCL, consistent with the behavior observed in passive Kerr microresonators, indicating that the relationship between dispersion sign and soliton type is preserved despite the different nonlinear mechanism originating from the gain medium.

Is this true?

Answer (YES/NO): YES